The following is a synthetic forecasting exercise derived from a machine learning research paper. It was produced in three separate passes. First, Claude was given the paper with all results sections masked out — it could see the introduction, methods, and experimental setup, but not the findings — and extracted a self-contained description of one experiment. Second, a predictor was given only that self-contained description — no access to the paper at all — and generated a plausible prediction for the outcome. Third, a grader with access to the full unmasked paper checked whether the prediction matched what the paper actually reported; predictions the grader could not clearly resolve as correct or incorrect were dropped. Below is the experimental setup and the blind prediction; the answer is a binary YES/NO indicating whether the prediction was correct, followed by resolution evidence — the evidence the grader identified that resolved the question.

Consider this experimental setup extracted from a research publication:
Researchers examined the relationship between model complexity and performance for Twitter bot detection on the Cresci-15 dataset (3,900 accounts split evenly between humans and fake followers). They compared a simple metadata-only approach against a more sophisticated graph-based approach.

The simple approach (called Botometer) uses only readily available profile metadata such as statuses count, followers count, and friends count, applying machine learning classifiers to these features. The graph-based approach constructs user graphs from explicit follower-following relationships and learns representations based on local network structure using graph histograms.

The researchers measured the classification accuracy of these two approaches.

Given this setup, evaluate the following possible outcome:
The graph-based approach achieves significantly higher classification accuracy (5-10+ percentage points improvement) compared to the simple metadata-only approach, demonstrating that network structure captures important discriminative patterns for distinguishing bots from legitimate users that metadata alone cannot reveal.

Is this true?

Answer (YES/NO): YES